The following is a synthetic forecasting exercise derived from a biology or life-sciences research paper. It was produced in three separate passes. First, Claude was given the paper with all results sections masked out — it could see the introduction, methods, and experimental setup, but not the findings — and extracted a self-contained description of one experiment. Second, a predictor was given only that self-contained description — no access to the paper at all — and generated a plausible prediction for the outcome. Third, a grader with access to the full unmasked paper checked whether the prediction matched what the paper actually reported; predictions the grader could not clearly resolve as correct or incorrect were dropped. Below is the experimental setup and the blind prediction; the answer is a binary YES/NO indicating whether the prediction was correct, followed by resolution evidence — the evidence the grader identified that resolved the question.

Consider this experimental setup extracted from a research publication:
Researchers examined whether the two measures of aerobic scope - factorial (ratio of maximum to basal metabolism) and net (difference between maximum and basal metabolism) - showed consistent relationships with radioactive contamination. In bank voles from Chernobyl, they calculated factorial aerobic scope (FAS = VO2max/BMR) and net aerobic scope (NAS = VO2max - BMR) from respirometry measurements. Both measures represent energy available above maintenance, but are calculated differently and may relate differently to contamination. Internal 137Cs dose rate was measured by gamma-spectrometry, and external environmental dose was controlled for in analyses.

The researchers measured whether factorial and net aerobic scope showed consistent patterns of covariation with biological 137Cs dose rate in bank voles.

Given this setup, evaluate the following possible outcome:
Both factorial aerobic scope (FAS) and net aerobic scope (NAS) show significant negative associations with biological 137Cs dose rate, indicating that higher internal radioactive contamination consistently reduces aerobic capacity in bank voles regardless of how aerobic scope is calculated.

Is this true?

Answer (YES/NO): NO